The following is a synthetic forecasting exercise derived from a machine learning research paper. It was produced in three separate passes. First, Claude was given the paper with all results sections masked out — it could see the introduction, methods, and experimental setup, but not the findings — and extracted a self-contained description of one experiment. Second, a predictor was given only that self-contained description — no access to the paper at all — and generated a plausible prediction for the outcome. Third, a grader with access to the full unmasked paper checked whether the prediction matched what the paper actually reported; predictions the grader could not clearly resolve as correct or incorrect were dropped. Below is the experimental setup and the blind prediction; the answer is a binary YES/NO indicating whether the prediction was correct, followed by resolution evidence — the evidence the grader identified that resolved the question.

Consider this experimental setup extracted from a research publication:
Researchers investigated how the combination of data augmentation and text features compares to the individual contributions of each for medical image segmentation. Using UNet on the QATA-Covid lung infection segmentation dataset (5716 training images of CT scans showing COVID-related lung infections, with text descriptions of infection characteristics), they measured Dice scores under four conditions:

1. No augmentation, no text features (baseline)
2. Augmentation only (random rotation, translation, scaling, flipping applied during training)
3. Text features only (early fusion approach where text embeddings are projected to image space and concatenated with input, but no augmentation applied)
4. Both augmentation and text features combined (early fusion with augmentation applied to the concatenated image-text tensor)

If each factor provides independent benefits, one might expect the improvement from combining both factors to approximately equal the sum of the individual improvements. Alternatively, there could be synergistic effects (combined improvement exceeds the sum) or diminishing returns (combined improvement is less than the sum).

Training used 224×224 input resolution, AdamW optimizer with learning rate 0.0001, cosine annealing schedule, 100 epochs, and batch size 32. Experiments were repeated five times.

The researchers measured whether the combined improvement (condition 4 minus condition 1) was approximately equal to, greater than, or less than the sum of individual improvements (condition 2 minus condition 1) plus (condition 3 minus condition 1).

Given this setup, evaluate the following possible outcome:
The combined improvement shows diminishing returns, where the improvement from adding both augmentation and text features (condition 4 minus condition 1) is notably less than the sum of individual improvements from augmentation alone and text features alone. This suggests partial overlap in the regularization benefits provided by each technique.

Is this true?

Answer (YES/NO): YES